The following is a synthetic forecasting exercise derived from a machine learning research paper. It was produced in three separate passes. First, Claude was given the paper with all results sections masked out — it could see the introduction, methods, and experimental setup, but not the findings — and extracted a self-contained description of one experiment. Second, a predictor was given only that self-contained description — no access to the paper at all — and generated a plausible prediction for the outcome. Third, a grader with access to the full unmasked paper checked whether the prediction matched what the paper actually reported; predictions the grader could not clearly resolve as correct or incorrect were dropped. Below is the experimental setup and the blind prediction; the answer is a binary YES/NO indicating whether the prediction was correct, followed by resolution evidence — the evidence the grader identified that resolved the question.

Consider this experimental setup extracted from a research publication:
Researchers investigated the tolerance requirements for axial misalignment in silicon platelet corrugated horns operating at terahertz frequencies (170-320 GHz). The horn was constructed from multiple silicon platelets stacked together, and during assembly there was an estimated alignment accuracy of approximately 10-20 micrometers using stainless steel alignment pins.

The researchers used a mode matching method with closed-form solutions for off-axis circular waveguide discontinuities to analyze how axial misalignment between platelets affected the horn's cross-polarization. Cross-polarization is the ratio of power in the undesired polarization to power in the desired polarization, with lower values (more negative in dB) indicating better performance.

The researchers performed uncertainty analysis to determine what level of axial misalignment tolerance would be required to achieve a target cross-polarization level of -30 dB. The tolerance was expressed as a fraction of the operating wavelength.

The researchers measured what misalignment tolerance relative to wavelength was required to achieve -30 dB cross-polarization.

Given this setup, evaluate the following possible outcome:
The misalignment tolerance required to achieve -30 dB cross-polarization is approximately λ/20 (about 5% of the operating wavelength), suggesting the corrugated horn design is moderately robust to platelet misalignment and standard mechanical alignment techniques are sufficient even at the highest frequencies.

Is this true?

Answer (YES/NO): NO